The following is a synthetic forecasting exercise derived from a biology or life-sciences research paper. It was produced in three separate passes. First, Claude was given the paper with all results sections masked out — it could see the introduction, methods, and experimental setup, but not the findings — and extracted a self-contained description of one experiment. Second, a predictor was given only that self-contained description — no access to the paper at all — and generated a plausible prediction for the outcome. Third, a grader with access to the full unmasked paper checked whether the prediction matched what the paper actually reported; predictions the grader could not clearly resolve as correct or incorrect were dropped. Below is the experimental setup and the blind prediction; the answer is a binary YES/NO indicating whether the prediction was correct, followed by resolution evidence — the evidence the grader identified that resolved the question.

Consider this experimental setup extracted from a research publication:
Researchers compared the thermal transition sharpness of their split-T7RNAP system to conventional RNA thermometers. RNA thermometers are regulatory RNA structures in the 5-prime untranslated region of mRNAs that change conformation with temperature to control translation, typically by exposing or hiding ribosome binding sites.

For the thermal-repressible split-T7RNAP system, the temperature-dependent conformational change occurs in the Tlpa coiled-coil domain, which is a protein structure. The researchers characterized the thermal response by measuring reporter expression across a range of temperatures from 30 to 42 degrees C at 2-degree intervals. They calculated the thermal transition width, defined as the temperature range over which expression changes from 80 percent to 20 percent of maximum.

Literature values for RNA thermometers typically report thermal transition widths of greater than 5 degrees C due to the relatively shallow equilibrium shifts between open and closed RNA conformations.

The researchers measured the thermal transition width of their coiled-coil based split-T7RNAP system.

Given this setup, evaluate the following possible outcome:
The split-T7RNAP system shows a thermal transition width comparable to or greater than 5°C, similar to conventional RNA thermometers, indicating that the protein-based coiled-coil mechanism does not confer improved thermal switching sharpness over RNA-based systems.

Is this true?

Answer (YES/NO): NO